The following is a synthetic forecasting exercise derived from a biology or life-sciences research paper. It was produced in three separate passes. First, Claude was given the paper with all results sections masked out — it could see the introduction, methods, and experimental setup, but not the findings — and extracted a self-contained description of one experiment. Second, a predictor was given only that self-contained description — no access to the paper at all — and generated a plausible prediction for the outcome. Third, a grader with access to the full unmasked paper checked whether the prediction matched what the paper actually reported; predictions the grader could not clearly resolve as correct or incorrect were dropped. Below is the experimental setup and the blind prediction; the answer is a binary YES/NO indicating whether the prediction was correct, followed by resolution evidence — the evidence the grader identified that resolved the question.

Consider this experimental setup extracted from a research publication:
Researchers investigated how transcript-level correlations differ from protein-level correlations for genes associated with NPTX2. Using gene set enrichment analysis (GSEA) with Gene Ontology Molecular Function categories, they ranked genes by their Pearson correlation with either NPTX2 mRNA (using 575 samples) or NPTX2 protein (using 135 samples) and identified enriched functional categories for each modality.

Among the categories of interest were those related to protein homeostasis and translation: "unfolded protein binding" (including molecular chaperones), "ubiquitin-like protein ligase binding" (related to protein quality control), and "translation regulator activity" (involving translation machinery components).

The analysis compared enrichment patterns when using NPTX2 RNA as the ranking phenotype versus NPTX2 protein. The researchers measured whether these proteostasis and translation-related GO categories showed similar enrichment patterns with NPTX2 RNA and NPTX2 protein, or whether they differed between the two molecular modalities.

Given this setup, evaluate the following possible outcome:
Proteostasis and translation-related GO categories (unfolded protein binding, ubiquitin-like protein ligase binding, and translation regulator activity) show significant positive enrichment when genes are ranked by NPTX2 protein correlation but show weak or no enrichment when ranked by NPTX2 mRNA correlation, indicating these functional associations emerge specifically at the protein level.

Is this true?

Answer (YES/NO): NO